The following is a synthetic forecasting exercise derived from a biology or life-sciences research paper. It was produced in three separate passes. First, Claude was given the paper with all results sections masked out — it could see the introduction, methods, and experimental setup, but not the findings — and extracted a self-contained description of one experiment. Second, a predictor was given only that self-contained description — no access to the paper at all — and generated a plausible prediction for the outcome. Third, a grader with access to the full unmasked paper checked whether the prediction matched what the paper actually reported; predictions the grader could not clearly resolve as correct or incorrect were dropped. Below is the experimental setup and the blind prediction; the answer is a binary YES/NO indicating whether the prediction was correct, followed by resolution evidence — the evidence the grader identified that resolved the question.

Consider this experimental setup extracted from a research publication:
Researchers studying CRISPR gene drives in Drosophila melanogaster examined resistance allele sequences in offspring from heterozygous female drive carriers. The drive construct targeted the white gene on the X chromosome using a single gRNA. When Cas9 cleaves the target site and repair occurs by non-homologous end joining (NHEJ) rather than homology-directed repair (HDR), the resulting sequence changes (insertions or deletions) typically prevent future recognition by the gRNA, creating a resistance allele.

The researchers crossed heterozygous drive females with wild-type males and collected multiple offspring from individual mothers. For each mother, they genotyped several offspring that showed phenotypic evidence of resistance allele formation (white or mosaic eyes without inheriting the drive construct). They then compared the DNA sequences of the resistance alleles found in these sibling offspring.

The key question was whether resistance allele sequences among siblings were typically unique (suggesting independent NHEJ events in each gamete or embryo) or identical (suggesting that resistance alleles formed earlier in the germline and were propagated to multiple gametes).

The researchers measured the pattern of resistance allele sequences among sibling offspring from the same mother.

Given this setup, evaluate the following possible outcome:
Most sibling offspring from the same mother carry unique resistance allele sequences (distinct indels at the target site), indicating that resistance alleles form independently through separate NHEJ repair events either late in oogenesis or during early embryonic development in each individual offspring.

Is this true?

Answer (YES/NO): NO